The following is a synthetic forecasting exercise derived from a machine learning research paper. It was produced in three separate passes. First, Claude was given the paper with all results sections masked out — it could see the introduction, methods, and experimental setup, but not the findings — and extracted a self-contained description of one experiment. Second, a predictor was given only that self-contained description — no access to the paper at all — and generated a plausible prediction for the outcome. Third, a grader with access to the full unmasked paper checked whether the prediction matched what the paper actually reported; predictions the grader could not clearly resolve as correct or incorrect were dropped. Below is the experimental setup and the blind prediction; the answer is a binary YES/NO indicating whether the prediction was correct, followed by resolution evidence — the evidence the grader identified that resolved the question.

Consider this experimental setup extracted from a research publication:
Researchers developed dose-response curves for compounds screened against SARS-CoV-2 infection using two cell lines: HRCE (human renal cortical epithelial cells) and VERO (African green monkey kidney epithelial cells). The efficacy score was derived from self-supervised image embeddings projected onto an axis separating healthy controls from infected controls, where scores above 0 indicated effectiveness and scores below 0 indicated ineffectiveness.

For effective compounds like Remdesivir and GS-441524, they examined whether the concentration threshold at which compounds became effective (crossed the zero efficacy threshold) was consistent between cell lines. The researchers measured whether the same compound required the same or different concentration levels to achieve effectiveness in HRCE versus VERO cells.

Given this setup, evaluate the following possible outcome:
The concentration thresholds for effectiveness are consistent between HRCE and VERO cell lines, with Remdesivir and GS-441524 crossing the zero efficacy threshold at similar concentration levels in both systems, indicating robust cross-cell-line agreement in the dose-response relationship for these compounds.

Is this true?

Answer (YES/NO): NO